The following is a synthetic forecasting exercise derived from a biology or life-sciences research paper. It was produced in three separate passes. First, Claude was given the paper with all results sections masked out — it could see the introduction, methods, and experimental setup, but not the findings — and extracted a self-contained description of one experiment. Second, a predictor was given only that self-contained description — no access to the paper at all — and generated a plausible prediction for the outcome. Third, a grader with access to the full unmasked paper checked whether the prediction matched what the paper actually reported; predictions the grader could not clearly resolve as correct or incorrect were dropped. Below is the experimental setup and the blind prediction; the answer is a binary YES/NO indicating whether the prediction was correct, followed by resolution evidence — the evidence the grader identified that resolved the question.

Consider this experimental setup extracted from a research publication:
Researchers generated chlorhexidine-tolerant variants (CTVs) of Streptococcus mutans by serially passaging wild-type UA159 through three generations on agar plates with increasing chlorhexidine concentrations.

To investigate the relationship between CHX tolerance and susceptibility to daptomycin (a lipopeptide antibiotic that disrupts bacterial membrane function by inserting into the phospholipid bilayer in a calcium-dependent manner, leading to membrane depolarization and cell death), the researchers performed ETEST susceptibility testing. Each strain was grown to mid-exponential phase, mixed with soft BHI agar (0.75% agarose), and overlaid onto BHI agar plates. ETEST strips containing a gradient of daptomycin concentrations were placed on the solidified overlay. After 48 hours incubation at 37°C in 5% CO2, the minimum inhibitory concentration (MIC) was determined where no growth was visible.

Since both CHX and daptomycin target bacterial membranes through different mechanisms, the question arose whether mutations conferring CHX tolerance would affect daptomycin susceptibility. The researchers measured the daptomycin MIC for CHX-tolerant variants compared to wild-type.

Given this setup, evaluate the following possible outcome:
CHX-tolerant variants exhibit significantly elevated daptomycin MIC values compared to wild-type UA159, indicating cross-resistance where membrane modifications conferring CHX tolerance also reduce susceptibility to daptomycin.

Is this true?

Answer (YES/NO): YES